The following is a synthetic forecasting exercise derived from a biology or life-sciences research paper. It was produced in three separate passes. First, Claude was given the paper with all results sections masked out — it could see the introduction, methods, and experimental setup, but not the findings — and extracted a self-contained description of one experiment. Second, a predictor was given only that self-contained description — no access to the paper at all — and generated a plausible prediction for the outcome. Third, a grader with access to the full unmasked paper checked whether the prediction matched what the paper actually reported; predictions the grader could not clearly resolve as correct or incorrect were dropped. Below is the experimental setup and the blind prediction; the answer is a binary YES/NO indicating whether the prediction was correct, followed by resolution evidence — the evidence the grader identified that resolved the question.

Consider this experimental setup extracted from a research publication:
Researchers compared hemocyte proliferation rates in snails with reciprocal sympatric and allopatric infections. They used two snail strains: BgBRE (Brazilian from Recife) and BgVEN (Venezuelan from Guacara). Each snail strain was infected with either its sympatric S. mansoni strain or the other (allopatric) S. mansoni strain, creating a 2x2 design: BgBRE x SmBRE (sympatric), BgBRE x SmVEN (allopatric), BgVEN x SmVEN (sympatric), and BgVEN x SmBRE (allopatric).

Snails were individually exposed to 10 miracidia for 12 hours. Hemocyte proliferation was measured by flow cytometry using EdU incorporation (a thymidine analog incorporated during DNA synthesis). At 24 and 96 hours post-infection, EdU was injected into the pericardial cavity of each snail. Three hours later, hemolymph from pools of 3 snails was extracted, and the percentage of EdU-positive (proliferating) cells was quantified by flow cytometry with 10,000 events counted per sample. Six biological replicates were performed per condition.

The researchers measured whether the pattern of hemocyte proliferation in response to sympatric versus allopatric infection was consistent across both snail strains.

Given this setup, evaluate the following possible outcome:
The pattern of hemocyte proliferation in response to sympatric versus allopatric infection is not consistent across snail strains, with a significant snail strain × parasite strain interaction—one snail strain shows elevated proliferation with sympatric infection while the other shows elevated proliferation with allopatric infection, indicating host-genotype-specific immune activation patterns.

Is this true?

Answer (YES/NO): NO